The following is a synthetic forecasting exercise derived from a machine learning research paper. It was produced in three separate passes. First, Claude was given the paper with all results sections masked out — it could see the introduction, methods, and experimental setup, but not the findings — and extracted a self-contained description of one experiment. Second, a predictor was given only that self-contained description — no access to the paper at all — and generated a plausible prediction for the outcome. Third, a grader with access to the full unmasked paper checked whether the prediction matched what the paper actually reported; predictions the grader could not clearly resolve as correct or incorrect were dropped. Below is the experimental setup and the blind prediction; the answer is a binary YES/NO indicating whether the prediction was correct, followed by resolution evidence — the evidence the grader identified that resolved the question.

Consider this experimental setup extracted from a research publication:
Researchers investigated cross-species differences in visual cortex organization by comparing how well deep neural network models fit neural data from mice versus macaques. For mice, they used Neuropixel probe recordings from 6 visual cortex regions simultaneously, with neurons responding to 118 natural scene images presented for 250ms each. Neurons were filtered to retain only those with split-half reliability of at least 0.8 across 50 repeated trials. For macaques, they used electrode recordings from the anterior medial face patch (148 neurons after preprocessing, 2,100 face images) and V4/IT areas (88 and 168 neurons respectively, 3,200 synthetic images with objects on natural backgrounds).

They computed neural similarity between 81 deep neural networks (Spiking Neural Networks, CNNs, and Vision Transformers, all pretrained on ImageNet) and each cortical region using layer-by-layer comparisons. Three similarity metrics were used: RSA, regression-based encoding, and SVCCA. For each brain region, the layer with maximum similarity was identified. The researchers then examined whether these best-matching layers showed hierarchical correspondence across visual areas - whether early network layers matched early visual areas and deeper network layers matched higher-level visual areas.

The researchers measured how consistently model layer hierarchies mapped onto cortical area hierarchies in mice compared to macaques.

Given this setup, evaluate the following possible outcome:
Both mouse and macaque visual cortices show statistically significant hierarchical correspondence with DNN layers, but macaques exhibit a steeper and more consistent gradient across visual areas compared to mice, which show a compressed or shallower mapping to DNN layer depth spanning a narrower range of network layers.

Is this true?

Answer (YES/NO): NO